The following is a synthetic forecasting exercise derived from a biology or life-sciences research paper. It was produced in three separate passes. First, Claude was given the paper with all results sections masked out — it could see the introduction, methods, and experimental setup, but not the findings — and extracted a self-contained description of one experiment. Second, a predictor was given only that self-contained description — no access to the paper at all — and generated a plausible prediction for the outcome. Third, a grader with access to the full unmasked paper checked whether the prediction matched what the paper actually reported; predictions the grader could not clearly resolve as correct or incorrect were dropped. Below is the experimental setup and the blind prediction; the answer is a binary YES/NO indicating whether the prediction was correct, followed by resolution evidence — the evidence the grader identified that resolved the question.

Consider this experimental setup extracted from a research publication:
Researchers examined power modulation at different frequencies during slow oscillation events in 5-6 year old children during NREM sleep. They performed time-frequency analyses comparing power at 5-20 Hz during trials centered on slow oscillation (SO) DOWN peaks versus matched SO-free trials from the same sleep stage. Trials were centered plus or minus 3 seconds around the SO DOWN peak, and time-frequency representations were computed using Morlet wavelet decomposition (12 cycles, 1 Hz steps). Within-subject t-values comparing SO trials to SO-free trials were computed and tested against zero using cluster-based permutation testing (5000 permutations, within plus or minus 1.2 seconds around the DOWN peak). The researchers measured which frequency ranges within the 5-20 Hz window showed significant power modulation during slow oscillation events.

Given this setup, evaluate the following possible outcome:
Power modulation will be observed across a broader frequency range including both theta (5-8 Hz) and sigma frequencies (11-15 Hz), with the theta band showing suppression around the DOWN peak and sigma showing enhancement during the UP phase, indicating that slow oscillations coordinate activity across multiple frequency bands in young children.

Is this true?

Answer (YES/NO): NO